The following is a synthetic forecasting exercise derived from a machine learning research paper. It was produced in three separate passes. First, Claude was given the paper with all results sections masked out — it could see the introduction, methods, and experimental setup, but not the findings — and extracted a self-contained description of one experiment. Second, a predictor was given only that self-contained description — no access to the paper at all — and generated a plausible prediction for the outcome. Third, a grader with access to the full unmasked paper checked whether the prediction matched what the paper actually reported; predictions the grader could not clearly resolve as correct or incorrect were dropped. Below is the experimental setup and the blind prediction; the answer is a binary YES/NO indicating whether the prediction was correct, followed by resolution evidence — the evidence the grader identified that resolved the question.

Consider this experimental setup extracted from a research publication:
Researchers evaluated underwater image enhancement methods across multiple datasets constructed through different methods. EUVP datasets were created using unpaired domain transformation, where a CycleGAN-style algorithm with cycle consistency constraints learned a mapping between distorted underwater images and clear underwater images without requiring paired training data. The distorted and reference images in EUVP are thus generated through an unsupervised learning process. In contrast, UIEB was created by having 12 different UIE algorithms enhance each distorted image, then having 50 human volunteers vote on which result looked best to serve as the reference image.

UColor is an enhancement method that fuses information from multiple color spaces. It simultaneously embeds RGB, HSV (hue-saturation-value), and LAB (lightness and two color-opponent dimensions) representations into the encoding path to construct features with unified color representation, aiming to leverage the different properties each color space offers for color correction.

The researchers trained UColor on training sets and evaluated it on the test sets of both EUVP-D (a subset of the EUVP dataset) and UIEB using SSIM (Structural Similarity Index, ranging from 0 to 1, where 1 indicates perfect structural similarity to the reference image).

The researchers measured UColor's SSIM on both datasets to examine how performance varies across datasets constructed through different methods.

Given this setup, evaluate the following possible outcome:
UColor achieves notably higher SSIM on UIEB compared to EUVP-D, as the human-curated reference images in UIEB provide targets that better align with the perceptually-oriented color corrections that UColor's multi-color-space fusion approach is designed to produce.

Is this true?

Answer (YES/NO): NO